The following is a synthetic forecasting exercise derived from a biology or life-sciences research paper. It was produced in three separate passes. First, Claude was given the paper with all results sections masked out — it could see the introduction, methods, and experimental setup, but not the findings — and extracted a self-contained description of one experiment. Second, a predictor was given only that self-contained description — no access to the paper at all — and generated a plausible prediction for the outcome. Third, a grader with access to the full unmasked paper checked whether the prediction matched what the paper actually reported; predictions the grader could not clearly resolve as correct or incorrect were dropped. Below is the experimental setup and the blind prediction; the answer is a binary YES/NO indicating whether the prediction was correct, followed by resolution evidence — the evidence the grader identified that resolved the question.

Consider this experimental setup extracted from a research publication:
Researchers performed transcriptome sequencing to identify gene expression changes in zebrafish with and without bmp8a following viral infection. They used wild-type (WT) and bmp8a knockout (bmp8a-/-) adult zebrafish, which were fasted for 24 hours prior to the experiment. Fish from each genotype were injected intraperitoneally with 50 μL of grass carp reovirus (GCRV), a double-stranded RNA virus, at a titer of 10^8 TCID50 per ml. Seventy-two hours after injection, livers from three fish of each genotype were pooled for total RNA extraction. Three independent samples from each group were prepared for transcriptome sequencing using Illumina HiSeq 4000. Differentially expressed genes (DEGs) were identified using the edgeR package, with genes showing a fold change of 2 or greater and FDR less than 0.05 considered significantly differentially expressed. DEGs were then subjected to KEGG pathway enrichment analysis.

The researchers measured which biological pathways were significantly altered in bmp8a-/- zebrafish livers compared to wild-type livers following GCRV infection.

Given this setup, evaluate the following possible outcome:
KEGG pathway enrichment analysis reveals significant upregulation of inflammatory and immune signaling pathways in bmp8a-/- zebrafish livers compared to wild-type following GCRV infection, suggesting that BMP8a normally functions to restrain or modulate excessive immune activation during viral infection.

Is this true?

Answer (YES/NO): NO